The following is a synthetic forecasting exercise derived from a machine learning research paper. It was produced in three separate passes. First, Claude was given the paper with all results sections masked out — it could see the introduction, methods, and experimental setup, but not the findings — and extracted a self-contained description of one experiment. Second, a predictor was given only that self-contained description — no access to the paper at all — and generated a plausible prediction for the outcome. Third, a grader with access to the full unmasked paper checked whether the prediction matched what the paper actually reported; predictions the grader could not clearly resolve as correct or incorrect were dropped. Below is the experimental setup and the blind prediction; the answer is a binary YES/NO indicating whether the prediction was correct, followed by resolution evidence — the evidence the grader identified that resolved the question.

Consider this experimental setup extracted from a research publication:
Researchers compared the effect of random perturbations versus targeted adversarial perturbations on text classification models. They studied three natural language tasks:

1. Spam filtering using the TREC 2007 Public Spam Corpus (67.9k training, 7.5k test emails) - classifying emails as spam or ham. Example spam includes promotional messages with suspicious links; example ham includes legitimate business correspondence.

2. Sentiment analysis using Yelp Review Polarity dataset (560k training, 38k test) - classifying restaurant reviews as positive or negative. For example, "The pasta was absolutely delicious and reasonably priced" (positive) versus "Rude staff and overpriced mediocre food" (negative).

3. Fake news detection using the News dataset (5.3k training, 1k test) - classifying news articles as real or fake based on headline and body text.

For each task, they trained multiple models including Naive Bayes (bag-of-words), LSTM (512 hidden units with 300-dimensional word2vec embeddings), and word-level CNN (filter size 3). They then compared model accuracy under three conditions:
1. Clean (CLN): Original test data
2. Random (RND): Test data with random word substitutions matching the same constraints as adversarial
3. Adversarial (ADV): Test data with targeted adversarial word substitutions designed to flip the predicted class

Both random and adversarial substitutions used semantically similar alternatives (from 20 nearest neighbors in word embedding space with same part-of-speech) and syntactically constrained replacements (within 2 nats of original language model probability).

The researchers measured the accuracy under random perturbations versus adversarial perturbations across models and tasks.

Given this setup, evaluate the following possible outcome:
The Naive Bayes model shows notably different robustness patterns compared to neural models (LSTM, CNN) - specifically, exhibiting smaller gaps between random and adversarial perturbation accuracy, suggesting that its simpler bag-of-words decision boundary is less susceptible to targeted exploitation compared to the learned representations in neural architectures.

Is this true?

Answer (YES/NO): NO